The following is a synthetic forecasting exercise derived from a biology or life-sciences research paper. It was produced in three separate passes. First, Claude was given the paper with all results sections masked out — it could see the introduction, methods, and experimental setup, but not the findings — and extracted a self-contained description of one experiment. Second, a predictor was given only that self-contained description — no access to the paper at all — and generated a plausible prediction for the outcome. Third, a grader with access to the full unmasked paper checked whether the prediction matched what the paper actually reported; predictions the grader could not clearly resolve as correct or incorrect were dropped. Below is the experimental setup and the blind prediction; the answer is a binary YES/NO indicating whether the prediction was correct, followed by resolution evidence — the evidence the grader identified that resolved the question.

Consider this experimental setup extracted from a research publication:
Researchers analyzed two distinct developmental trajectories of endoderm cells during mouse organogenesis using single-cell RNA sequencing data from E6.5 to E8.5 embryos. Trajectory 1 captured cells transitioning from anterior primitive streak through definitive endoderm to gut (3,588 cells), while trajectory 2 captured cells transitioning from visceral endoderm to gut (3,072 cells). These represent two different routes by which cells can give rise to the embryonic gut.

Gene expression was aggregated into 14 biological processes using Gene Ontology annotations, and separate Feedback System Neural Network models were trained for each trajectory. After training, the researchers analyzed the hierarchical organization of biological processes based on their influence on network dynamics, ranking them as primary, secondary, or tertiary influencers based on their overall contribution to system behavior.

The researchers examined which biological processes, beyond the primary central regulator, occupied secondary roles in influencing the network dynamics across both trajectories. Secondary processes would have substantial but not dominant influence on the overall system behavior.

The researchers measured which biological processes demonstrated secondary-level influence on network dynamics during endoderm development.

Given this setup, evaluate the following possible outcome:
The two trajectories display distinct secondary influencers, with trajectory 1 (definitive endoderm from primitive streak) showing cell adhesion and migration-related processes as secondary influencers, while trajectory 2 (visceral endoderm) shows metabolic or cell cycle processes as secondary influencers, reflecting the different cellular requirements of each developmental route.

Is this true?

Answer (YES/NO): NO